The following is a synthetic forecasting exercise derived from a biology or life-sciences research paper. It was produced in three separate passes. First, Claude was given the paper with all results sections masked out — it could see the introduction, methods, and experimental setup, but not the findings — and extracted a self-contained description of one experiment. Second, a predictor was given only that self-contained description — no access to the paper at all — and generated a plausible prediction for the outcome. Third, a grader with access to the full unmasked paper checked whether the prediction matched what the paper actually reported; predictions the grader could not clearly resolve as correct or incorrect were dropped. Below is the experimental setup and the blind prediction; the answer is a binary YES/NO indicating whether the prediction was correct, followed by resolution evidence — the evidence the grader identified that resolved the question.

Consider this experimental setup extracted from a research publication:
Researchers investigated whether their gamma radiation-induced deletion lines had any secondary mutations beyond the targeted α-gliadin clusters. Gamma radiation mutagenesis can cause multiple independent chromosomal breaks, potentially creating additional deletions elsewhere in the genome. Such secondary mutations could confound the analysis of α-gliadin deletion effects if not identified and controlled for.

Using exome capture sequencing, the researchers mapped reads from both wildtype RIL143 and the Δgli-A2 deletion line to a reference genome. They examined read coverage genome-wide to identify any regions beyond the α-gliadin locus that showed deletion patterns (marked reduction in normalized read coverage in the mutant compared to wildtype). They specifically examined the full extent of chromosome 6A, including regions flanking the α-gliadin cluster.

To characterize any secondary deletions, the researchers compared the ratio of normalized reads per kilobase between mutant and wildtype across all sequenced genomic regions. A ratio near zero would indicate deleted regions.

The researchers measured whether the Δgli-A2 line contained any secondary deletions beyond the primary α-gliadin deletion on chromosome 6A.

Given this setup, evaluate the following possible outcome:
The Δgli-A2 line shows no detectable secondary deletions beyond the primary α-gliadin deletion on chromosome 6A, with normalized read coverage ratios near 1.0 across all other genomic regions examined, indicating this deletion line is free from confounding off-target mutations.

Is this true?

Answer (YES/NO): NO